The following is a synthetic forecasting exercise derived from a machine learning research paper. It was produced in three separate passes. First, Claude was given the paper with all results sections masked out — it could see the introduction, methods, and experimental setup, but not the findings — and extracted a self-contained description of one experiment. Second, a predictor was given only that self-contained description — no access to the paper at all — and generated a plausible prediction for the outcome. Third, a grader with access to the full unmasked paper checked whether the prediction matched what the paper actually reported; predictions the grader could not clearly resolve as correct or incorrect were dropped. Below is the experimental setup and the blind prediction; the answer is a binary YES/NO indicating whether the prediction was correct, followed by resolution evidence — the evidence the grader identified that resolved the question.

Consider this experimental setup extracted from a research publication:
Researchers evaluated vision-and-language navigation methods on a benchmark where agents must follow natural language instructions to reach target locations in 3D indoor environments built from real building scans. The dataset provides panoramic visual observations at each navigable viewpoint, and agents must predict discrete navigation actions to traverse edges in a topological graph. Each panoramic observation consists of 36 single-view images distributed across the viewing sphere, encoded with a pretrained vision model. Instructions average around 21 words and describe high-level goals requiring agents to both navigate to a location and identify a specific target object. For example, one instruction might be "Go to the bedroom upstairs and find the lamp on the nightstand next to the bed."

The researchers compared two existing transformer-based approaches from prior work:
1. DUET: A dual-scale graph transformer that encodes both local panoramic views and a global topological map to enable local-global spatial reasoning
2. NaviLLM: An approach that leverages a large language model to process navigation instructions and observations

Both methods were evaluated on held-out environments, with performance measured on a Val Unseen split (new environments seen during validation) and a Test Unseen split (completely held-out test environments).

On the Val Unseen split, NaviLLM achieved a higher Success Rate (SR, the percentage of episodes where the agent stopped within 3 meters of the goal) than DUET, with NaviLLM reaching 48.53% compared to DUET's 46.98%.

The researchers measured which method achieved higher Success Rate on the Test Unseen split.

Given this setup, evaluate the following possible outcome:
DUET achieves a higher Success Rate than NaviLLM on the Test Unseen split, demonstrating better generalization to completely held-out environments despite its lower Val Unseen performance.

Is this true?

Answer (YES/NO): YES